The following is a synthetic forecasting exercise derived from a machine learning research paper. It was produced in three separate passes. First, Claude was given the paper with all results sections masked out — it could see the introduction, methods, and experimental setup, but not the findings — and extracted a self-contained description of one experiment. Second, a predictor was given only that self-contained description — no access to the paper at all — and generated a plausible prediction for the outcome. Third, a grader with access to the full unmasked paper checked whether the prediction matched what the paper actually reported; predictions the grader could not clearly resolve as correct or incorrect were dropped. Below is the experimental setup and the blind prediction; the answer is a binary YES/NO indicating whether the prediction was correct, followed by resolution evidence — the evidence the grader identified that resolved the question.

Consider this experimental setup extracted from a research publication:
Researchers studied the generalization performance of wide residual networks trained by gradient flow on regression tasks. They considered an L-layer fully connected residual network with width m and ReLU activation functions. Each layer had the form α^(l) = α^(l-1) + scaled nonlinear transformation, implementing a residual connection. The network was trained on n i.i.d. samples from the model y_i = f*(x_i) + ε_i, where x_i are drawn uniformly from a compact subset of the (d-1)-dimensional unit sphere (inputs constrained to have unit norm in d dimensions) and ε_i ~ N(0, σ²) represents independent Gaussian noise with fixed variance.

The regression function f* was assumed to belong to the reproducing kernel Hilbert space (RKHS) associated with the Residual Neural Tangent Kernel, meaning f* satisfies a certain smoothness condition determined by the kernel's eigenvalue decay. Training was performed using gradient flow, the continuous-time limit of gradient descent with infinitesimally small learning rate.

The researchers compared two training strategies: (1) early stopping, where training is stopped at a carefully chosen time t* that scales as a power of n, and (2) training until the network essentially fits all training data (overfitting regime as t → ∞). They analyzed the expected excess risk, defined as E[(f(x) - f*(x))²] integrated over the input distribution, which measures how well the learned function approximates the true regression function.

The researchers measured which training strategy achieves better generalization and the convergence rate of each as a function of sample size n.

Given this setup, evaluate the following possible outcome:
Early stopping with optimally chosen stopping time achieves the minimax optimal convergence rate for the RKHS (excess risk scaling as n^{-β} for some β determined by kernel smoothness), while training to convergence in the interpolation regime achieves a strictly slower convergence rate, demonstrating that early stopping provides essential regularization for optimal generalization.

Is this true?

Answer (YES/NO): YES